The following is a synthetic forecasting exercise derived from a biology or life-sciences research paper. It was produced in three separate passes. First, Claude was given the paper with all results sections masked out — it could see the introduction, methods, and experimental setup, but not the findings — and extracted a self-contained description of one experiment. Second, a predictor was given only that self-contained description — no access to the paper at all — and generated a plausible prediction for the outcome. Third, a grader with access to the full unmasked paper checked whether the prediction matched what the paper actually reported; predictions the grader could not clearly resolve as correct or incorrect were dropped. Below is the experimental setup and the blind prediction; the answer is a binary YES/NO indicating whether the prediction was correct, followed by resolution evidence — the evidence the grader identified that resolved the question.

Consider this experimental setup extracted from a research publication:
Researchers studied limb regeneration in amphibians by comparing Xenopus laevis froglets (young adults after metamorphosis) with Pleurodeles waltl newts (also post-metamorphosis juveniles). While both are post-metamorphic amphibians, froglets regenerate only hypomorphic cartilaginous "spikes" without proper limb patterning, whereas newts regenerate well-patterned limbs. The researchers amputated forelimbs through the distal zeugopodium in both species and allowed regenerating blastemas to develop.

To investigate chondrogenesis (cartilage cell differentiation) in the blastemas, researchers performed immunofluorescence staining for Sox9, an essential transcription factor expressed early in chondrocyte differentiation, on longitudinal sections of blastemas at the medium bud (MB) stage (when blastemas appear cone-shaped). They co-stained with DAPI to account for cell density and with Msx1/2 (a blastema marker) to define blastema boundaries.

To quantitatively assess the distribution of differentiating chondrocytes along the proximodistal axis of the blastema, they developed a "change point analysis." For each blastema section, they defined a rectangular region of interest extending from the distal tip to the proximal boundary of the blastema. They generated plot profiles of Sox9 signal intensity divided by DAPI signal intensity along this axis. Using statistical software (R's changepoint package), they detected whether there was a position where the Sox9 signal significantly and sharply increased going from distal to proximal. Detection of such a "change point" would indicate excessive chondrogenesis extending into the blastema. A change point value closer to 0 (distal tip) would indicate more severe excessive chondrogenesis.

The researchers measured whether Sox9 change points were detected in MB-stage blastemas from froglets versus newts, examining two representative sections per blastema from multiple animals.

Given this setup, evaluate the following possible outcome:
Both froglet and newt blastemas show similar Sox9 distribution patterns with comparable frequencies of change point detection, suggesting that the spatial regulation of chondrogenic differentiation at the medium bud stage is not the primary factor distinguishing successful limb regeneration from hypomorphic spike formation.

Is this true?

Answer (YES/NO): NO